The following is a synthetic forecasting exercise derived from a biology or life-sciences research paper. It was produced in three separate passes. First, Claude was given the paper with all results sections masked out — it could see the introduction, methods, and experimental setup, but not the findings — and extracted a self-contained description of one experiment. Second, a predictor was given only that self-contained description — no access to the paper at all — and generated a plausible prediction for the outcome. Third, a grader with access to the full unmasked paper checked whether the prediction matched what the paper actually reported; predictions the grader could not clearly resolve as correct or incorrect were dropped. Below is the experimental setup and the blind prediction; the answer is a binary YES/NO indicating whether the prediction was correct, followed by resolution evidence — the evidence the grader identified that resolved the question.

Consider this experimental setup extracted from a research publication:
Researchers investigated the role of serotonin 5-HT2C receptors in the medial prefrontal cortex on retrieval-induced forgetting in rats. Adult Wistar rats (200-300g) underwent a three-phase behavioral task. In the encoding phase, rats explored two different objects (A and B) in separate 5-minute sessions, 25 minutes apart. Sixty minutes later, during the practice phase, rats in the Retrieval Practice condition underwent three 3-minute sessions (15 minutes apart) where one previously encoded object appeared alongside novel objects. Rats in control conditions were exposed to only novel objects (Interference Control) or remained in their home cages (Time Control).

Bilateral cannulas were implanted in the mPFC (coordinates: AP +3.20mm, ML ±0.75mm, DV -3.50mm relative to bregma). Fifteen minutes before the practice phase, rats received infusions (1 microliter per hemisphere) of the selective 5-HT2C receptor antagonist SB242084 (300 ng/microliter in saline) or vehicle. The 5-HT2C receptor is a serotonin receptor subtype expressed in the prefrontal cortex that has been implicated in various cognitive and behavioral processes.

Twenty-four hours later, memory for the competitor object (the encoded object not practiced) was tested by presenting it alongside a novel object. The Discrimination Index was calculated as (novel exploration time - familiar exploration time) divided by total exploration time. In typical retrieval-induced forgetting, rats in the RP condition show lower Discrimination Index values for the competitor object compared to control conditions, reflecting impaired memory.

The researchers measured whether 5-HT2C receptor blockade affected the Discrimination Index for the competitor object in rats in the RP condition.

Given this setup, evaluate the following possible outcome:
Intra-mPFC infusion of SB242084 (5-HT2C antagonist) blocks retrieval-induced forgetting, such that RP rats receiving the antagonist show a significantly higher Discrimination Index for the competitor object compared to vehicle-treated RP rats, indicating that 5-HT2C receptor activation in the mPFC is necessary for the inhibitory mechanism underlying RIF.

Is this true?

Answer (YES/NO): NO